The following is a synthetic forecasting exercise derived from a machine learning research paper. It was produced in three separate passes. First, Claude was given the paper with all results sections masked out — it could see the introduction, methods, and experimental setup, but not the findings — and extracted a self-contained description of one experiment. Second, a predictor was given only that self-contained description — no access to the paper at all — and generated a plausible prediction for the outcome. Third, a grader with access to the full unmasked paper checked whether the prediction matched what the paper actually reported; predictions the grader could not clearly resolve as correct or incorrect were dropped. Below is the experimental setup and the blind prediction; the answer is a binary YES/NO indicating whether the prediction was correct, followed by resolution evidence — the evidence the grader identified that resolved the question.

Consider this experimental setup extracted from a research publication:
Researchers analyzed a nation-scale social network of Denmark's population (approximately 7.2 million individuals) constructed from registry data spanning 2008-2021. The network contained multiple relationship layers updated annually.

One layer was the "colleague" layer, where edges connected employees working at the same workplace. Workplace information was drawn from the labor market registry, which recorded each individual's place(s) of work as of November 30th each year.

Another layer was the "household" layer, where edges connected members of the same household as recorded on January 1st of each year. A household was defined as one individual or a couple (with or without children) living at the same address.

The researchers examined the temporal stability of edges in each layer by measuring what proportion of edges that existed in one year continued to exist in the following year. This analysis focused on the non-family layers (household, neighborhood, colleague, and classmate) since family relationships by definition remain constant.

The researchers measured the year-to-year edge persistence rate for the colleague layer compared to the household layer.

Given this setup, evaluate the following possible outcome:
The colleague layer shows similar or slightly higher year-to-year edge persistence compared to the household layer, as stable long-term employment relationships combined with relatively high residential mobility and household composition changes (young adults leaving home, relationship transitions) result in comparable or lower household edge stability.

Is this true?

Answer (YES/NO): NO